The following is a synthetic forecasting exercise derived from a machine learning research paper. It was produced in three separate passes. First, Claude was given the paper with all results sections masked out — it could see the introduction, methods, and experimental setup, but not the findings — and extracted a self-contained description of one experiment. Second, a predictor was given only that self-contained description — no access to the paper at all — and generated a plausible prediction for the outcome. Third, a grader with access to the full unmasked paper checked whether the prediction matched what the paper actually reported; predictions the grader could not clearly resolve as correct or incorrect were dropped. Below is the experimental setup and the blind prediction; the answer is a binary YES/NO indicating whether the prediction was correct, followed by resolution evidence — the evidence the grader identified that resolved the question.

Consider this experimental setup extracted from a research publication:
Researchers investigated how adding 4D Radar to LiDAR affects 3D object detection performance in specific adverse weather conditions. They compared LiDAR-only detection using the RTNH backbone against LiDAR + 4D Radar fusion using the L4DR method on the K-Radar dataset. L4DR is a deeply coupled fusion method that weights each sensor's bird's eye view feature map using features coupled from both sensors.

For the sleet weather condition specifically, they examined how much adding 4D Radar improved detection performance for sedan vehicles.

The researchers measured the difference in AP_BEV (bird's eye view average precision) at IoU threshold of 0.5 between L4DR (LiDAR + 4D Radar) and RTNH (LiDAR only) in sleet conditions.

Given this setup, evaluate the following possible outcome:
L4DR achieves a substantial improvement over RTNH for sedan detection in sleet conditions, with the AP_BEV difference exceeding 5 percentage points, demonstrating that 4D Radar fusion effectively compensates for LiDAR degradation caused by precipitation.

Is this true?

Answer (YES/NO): YES